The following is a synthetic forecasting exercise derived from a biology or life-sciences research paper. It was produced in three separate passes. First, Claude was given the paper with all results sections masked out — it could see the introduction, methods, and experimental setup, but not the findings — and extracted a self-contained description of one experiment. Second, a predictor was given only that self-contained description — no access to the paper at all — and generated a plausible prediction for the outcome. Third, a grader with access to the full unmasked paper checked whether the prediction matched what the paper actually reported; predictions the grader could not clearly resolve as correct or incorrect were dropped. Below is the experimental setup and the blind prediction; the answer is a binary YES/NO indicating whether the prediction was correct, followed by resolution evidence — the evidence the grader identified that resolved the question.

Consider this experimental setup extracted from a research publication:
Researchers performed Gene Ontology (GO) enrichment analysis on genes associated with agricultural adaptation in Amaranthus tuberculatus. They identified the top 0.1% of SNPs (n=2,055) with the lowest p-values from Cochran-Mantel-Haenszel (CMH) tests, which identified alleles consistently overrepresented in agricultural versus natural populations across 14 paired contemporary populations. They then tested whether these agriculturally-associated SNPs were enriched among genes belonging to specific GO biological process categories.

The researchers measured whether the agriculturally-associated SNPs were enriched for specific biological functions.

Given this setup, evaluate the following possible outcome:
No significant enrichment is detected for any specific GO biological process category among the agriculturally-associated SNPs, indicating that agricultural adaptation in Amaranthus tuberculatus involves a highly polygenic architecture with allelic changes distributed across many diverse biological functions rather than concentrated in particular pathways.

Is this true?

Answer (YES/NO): NO